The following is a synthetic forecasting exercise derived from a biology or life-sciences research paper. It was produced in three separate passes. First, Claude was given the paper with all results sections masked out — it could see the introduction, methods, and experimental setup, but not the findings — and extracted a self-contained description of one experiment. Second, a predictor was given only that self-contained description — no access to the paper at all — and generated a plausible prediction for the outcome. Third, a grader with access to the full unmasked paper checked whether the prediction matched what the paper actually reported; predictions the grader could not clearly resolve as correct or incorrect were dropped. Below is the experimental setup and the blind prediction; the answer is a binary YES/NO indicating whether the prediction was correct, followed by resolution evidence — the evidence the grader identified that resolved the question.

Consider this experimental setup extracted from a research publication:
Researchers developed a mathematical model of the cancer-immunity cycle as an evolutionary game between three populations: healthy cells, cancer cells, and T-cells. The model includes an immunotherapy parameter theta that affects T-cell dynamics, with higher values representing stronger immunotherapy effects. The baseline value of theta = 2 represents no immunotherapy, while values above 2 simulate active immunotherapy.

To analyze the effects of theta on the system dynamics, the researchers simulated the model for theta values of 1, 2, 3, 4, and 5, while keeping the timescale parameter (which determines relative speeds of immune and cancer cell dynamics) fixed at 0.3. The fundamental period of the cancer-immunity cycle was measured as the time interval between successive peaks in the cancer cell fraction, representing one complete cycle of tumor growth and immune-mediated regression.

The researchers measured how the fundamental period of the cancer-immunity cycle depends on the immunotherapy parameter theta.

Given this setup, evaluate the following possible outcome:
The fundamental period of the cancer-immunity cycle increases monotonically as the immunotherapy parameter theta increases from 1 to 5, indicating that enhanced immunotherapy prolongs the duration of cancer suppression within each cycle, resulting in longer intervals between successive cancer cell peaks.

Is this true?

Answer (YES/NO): NO